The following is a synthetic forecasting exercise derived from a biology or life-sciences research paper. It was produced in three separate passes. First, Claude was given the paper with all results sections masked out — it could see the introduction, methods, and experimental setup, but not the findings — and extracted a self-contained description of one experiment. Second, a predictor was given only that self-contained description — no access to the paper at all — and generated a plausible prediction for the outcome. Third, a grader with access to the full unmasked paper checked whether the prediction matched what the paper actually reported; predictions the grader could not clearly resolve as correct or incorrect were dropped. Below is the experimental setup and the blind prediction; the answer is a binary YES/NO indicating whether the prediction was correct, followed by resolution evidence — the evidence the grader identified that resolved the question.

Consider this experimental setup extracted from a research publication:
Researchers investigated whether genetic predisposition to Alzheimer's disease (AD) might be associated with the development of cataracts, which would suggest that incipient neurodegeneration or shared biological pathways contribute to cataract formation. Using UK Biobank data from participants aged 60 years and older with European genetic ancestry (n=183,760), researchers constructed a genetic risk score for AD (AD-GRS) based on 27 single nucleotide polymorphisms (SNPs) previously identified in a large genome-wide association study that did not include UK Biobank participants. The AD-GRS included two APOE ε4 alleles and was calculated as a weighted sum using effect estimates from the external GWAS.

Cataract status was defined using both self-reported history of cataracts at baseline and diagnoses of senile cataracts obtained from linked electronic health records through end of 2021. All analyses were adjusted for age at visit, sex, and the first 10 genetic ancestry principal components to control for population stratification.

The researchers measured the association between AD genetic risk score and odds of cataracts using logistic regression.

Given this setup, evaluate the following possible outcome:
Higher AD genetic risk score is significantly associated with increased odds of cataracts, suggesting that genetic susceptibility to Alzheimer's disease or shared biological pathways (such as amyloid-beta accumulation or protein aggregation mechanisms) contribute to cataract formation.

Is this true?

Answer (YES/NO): NO